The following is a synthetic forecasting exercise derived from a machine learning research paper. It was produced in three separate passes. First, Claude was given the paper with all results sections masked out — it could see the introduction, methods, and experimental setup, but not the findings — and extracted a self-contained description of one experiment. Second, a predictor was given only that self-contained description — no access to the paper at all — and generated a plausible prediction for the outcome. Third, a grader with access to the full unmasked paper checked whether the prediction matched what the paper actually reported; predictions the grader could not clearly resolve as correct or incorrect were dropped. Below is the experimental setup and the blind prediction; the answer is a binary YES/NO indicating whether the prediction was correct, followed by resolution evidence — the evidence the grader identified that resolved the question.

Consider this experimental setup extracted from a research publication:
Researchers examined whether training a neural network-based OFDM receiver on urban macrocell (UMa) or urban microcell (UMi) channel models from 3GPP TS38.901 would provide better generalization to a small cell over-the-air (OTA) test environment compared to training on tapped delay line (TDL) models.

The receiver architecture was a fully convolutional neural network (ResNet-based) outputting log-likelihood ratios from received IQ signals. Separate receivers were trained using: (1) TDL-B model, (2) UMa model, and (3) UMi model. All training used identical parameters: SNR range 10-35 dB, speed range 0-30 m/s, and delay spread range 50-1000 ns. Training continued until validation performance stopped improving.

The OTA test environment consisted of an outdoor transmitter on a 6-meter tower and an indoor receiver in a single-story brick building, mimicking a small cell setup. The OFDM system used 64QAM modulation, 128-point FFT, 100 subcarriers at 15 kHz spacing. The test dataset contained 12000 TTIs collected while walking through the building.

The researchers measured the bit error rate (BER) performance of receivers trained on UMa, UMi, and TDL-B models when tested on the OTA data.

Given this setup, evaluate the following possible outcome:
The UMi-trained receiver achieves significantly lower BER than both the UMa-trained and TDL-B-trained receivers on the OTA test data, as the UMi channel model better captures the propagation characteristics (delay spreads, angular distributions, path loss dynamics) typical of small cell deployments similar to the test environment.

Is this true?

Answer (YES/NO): NO